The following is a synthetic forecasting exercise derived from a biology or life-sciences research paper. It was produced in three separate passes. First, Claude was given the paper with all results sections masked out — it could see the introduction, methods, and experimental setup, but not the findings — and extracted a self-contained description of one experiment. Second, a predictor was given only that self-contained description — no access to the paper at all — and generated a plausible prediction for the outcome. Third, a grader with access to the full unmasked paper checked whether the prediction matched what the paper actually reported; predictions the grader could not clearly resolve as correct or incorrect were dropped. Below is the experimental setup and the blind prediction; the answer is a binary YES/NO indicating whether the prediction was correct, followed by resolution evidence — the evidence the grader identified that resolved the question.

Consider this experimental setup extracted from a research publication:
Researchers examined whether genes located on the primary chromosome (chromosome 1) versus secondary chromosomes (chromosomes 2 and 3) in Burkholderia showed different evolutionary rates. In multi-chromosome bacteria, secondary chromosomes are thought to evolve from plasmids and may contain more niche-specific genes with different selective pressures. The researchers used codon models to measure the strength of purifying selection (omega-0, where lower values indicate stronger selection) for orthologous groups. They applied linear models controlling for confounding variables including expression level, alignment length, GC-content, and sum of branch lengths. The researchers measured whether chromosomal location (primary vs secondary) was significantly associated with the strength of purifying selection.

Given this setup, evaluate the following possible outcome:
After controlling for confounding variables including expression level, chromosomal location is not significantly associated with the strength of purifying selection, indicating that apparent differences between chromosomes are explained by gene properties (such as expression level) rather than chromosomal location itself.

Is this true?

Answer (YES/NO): YES